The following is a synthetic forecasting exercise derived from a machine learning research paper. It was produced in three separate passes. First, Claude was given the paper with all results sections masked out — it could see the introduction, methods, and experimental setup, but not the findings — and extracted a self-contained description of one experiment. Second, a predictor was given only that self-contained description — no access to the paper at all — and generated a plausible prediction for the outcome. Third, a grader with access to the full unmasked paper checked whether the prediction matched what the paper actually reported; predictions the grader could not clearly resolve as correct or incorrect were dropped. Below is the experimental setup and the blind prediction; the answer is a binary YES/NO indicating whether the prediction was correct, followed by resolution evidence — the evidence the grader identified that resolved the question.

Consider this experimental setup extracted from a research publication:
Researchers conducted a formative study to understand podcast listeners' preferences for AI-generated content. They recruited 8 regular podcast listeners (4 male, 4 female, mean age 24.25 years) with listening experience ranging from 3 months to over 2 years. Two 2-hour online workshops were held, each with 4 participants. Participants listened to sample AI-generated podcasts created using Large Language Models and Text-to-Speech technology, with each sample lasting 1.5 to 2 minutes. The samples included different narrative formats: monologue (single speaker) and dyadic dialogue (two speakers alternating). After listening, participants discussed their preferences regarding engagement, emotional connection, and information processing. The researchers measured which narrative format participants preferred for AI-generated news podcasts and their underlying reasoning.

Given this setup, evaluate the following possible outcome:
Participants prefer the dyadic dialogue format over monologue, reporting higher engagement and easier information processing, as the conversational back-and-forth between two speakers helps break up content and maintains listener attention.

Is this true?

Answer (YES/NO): YES